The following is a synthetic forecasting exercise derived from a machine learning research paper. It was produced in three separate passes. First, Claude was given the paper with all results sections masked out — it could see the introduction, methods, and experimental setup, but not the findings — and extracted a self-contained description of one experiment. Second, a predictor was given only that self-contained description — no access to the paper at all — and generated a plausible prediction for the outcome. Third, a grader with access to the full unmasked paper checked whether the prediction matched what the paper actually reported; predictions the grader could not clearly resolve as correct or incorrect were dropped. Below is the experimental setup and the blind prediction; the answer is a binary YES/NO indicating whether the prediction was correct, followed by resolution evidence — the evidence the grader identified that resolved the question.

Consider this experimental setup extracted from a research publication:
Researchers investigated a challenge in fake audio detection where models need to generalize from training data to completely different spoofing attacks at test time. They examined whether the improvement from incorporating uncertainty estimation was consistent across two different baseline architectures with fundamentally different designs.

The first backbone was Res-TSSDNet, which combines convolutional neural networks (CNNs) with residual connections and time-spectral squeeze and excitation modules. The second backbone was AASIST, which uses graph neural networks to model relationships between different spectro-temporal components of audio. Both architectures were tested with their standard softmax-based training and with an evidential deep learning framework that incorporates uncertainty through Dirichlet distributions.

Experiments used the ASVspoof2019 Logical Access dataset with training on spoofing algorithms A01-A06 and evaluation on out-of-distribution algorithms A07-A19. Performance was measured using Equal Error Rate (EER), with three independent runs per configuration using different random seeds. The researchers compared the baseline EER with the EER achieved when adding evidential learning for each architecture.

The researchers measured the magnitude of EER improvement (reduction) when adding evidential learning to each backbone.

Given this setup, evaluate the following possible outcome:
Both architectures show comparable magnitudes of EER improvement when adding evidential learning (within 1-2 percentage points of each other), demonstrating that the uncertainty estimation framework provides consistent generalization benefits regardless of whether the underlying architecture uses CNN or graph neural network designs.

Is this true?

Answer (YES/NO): YES